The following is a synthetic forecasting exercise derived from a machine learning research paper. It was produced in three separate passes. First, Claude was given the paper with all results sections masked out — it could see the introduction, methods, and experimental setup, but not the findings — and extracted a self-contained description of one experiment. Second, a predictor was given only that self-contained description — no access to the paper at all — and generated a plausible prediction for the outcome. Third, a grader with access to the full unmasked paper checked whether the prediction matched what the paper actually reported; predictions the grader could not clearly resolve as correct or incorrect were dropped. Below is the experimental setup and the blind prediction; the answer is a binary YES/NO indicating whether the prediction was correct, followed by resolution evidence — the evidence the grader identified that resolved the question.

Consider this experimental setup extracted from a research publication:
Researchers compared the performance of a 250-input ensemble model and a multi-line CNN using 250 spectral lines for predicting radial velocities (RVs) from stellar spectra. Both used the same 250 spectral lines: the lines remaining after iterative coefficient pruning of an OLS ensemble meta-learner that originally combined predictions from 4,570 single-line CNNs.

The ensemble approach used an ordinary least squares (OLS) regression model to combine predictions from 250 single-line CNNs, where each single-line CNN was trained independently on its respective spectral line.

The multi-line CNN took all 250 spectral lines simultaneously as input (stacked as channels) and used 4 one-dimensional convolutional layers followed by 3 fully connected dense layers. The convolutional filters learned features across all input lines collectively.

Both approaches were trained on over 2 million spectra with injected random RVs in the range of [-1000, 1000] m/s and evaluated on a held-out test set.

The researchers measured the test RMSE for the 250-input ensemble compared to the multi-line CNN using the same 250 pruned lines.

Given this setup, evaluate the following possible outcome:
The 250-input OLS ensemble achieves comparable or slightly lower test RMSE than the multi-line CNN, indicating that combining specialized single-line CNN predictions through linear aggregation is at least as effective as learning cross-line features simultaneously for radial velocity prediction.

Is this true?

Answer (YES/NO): NO